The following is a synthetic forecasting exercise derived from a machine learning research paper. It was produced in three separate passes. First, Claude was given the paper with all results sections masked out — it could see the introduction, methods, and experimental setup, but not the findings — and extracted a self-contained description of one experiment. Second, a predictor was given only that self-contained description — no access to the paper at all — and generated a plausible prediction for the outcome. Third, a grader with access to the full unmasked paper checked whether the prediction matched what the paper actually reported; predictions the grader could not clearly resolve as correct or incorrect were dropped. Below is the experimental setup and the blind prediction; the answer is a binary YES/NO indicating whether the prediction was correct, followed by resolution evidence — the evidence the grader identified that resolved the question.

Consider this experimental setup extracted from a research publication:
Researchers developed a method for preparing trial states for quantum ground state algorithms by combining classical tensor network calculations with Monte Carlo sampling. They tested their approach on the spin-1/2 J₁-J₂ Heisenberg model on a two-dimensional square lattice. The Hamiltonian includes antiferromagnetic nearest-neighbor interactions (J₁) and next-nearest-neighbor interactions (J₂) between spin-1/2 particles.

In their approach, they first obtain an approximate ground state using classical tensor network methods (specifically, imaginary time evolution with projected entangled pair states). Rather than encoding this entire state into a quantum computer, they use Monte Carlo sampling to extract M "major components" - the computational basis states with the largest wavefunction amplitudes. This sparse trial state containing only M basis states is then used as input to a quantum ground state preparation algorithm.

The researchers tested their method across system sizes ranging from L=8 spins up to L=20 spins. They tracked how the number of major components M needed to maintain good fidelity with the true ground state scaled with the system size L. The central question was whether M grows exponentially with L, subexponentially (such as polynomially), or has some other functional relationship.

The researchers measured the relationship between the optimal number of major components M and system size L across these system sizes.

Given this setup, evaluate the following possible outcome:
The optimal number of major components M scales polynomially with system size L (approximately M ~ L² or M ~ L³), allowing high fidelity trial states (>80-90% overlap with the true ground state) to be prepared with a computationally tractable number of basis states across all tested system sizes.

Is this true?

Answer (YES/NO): NO